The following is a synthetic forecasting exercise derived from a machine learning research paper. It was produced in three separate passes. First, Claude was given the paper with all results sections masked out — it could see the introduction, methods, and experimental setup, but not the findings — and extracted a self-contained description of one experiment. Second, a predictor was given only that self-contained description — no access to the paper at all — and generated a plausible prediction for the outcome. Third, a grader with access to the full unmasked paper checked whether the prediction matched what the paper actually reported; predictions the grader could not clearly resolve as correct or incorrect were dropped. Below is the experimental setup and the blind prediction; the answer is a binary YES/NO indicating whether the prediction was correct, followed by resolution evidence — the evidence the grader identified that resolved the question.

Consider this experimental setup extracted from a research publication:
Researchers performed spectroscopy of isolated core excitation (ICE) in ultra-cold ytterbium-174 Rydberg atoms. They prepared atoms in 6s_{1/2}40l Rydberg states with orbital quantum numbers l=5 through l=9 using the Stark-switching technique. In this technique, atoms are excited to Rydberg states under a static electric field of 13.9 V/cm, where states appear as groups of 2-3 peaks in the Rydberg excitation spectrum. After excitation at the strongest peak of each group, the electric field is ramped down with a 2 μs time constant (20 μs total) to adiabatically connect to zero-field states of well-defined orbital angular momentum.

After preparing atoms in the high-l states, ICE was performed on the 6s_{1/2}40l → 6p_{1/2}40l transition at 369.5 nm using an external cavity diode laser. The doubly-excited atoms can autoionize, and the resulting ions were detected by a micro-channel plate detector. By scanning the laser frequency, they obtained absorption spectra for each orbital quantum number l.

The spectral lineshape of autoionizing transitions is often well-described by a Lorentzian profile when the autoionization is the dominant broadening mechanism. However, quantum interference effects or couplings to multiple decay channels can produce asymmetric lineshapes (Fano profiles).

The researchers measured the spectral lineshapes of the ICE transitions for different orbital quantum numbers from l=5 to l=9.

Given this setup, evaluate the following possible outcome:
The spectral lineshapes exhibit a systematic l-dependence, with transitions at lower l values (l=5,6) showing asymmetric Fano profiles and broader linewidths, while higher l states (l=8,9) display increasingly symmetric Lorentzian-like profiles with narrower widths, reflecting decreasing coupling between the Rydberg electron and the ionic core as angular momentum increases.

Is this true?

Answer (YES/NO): NO